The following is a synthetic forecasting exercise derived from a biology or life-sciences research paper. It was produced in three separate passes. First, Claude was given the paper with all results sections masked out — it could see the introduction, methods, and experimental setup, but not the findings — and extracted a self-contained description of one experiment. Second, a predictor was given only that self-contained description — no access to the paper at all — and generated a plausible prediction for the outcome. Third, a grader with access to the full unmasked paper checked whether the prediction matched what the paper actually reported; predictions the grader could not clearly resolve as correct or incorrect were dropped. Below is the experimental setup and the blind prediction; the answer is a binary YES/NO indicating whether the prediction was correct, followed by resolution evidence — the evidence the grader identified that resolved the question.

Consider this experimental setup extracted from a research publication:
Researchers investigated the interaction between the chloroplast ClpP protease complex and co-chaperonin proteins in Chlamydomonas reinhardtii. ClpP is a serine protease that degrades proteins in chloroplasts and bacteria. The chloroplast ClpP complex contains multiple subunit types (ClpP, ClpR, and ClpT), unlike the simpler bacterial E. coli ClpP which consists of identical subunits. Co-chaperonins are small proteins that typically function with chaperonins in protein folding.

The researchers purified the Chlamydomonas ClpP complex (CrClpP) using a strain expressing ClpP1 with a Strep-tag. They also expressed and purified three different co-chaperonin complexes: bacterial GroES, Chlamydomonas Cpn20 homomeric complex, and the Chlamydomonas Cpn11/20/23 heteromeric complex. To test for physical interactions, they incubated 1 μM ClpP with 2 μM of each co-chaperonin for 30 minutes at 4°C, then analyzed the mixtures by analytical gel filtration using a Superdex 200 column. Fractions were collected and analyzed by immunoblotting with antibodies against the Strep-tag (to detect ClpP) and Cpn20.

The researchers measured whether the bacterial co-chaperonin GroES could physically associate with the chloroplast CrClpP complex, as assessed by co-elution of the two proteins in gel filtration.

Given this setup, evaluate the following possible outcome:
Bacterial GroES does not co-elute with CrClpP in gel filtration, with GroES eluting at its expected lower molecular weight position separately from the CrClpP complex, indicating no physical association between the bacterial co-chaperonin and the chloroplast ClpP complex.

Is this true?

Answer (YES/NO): YES